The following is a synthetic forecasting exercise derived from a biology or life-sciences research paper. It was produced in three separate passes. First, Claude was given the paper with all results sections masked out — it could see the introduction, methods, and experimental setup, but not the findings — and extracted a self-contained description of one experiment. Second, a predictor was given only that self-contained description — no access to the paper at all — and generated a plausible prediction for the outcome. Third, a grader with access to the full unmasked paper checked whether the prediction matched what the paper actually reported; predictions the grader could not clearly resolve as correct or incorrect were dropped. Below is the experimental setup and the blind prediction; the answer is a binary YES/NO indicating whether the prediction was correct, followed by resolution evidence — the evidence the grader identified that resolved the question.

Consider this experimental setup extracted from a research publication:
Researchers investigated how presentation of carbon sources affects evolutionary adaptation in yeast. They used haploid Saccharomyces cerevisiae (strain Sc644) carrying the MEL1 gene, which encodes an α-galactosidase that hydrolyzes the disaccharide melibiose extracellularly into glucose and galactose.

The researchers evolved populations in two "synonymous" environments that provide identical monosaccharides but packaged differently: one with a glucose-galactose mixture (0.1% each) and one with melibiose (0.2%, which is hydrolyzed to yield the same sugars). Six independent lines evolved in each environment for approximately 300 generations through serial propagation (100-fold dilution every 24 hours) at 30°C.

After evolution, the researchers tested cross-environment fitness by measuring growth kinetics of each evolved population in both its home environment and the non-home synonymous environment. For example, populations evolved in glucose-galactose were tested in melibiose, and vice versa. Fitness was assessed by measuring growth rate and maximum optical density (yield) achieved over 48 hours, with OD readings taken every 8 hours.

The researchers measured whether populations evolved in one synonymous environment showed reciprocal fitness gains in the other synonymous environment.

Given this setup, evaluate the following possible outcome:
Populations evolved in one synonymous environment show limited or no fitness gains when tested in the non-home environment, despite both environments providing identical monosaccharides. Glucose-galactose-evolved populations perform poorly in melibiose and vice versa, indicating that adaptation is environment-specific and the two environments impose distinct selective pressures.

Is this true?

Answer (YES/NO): NO